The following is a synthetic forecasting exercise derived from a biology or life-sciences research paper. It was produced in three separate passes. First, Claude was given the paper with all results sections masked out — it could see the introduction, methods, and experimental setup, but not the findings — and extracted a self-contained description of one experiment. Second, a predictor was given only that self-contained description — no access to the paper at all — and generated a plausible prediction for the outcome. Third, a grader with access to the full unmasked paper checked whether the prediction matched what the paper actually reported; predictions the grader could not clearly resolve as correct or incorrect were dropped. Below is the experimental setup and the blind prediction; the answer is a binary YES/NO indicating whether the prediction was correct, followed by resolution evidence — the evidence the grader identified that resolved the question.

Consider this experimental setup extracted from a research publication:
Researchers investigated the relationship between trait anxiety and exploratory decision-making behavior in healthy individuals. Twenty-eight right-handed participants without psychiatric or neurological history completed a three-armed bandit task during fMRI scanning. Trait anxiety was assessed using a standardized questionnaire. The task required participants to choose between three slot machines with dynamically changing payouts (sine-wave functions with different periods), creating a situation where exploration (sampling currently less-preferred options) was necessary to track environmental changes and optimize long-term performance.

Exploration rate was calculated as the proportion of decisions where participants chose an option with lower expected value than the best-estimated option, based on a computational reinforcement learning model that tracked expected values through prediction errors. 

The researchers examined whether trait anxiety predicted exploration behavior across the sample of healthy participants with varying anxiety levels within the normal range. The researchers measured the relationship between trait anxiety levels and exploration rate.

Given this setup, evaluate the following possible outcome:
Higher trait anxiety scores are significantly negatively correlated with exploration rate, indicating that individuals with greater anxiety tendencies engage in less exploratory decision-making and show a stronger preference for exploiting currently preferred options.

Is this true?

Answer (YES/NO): NO